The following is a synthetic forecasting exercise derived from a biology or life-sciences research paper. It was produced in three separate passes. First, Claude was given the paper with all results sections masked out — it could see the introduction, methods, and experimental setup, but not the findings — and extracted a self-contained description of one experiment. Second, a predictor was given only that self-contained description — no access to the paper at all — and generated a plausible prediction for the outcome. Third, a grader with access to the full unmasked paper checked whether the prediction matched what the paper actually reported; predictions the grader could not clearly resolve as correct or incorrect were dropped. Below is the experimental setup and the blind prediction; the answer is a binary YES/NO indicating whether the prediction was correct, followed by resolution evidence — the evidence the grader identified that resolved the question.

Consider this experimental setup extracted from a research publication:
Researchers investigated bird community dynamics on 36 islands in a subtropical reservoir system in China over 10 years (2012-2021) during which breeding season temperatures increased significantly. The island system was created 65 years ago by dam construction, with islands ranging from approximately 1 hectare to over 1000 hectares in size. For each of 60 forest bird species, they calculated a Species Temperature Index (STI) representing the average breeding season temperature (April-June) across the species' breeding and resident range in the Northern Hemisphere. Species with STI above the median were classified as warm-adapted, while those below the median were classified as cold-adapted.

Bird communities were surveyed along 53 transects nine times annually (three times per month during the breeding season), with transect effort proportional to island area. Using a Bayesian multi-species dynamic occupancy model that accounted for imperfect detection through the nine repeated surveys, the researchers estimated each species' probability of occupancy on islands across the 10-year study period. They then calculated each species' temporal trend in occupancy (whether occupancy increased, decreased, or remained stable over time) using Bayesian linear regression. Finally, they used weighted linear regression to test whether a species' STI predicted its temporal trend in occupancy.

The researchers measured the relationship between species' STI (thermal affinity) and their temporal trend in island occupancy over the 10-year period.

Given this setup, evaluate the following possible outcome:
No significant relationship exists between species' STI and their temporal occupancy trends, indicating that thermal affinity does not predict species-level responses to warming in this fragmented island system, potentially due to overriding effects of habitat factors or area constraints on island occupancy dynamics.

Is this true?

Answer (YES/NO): NO